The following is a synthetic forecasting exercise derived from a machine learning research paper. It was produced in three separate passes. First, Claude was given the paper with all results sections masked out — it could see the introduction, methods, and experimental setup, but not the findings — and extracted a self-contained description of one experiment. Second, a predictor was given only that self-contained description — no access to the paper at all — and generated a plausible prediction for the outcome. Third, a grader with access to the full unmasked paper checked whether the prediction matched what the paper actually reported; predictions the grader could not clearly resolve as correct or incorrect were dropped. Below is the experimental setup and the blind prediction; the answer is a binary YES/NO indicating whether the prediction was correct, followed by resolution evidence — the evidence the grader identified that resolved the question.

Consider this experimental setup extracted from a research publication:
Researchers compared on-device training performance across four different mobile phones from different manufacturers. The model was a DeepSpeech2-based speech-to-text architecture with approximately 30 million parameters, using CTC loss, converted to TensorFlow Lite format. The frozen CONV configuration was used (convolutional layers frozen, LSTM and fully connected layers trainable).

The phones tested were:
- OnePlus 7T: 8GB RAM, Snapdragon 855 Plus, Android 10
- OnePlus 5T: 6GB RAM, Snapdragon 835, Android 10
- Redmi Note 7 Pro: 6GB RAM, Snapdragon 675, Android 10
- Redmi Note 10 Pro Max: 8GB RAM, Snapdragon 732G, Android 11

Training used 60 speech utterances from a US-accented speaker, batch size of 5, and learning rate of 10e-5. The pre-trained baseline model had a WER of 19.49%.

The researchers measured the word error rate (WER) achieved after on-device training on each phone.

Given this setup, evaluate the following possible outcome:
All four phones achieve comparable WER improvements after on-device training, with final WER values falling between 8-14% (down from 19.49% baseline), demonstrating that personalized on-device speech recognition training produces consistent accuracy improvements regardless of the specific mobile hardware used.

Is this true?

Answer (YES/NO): YES